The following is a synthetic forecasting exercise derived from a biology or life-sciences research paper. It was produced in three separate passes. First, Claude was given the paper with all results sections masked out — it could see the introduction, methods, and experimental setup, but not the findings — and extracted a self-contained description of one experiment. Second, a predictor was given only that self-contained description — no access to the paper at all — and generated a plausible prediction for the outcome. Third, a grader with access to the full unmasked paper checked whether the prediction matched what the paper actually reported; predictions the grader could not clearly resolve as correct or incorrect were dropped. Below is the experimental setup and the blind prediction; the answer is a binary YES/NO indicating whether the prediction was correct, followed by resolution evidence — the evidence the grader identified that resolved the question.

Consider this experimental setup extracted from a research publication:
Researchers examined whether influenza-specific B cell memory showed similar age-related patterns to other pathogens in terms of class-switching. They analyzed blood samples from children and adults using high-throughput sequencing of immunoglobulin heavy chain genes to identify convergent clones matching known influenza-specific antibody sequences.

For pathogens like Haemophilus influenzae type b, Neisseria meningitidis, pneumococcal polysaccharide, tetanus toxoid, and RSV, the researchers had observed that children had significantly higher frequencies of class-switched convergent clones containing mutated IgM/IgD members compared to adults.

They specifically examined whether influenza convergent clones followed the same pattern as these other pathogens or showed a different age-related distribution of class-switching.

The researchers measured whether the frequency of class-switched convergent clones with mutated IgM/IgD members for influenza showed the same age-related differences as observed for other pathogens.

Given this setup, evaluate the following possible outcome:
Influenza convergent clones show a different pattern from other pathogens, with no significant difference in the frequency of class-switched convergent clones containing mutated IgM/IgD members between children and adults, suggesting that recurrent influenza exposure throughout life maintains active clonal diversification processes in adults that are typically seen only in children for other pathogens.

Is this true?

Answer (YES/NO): YES